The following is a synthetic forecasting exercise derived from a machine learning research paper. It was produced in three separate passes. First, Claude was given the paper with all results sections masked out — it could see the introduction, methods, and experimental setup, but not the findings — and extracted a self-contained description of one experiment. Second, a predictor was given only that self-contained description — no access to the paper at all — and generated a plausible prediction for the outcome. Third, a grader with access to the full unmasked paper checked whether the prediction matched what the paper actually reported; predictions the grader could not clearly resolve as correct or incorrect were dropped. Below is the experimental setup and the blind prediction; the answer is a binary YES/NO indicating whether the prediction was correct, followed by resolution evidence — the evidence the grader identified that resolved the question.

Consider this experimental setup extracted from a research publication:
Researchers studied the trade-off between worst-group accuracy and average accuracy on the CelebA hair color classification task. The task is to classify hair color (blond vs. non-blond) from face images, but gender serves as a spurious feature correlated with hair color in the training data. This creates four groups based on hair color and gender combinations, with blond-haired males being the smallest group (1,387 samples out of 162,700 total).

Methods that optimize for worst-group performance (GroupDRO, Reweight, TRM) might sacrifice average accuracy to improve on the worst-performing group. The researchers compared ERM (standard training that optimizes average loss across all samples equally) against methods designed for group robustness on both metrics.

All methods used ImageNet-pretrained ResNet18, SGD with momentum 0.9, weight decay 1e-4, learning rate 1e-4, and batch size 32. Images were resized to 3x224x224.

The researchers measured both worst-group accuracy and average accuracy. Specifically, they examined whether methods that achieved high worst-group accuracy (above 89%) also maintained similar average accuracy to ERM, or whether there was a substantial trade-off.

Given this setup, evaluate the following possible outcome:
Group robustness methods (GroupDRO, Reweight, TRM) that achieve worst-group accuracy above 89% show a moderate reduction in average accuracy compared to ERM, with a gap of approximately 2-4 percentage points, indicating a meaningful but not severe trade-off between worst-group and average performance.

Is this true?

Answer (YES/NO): YES